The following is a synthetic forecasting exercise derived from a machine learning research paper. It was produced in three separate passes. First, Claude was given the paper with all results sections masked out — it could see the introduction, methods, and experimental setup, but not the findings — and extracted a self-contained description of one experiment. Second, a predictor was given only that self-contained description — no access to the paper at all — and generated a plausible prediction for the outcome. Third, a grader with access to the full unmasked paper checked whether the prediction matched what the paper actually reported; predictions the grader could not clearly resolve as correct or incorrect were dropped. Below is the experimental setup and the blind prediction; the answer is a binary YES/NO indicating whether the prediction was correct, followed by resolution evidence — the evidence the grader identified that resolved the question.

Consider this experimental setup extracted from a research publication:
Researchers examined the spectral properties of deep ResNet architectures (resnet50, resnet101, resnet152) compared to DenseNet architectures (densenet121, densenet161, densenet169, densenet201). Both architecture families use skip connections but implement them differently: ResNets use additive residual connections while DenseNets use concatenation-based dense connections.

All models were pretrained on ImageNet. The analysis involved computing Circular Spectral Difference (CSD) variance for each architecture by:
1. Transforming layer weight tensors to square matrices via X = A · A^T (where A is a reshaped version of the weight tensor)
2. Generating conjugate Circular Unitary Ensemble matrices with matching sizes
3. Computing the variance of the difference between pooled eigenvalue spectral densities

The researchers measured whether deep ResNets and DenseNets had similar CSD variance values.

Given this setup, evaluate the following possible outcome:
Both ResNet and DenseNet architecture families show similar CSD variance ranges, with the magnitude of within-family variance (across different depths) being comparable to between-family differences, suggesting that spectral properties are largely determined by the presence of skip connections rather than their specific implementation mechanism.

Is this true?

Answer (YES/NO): NO